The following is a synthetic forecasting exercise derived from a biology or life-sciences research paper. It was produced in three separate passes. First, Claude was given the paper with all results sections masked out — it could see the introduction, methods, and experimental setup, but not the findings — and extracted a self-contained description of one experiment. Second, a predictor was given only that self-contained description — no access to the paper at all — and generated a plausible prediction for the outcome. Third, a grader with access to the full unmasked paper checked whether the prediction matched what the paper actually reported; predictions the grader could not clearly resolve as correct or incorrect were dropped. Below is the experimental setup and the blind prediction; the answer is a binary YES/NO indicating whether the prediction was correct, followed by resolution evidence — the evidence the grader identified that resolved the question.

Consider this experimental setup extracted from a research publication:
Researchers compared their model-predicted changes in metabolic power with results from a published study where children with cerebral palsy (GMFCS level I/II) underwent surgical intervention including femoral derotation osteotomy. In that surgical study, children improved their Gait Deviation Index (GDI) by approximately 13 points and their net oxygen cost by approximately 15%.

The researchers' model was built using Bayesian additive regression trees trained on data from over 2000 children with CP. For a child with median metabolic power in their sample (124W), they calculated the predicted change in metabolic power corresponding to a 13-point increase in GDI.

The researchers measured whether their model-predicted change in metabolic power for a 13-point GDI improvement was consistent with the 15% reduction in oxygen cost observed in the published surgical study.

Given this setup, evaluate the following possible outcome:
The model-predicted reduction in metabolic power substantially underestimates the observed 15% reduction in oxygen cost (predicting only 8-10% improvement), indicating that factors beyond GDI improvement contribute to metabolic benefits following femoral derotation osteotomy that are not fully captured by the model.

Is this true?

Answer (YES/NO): NO